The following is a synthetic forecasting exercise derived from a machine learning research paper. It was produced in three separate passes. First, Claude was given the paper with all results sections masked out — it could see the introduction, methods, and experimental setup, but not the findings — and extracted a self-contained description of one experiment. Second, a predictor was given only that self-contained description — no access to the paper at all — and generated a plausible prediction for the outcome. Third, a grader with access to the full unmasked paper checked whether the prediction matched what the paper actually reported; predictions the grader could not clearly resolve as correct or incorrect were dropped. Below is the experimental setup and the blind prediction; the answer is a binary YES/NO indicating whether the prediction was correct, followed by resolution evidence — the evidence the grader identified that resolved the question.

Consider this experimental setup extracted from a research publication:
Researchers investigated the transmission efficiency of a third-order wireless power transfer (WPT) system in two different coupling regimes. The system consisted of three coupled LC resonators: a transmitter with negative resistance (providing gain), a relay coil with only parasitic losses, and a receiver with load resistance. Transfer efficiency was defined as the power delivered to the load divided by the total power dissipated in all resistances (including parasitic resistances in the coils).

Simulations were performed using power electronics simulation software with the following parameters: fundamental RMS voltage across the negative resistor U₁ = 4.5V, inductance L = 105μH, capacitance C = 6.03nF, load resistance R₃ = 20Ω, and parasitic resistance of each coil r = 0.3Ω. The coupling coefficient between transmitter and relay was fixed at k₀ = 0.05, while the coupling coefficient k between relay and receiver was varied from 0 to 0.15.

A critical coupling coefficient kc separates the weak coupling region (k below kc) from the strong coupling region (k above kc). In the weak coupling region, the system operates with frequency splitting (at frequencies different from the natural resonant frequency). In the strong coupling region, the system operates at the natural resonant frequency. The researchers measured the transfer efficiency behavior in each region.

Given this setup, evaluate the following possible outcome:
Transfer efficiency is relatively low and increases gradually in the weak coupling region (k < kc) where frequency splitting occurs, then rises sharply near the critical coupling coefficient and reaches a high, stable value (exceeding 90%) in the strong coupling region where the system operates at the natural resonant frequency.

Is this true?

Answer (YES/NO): NO